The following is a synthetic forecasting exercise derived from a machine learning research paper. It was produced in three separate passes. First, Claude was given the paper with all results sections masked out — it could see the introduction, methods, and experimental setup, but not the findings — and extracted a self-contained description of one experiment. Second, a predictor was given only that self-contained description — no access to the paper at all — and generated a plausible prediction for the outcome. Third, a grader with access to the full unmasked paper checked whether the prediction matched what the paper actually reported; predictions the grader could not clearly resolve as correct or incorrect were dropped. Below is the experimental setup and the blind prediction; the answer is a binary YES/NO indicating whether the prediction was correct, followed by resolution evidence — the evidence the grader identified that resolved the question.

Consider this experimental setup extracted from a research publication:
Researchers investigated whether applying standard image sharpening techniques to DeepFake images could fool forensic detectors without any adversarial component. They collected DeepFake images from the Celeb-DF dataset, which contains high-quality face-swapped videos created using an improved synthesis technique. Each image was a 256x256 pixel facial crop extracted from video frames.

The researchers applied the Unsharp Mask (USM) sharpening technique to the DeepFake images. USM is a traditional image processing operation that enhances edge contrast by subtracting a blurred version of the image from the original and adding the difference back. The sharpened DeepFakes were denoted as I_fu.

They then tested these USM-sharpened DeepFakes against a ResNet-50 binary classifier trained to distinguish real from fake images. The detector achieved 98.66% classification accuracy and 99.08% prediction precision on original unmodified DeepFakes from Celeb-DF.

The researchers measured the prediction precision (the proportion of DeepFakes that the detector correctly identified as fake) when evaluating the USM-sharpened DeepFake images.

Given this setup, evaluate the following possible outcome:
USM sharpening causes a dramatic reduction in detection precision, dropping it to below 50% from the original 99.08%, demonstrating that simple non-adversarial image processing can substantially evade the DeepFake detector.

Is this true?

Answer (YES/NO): NO